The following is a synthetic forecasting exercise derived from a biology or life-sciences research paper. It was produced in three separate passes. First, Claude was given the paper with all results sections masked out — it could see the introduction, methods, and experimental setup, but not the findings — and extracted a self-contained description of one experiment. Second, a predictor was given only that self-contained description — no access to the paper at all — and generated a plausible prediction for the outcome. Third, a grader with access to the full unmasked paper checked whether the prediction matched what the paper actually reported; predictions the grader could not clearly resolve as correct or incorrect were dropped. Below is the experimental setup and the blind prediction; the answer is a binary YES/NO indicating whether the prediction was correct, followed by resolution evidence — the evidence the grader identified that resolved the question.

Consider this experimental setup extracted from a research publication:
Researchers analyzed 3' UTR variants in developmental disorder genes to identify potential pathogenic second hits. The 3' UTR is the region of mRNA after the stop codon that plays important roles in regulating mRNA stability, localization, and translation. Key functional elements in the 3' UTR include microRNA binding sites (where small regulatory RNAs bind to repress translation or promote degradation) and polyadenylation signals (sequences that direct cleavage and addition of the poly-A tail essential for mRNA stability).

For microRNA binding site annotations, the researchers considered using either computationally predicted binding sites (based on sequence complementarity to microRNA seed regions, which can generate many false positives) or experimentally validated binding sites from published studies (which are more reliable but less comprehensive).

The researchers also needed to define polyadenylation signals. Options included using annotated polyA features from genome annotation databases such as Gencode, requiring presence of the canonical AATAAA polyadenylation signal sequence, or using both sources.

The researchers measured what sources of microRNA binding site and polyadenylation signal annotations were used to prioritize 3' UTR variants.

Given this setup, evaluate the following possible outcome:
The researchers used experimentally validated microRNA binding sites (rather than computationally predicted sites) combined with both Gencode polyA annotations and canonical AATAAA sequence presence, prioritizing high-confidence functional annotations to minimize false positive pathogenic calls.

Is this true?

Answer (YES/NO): YES